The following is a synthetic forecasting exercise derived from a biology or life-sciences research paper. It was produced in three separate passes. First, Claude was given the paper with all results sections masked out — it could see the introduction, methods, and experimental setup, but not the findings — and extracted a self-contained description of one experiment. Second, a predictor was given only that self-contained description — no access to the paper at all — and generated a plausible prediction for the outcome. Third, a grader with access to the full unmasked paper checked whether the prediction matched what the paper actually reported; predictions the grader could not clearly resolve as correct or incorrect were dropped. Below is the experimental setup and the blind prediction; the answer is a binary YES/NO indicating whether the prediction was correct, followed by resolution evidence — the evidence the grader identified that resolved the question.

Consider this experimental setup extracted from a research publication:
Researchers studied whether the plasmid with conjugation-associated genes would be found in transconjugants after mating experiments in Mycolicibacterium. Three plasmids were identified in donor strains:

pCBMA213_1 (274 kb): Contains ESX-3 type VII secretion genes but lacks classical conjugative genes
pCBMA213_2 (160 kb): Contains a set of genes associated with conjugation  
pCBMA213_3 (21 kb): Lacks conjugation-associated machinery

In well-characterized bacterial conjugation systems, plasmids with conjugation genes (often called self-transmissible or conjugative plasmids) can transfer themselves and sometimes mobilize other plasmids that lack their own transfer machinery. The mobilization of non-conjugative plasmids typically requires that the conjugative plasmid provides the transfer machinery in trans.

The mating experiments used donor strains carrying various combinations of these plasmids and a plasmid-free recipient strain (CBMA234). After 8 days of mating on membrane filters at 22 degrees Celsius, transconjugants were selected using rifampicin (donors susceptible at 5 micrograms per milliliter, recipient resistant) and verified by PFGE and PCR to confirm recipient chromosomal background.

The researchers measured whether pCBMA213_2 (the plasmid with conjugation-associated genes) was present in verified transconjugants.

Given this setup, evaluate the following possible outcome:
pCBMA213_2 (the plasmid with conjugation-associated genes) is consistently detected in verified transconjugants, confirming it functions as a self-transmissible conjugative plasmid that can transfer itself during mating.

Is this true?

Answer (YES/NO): NO